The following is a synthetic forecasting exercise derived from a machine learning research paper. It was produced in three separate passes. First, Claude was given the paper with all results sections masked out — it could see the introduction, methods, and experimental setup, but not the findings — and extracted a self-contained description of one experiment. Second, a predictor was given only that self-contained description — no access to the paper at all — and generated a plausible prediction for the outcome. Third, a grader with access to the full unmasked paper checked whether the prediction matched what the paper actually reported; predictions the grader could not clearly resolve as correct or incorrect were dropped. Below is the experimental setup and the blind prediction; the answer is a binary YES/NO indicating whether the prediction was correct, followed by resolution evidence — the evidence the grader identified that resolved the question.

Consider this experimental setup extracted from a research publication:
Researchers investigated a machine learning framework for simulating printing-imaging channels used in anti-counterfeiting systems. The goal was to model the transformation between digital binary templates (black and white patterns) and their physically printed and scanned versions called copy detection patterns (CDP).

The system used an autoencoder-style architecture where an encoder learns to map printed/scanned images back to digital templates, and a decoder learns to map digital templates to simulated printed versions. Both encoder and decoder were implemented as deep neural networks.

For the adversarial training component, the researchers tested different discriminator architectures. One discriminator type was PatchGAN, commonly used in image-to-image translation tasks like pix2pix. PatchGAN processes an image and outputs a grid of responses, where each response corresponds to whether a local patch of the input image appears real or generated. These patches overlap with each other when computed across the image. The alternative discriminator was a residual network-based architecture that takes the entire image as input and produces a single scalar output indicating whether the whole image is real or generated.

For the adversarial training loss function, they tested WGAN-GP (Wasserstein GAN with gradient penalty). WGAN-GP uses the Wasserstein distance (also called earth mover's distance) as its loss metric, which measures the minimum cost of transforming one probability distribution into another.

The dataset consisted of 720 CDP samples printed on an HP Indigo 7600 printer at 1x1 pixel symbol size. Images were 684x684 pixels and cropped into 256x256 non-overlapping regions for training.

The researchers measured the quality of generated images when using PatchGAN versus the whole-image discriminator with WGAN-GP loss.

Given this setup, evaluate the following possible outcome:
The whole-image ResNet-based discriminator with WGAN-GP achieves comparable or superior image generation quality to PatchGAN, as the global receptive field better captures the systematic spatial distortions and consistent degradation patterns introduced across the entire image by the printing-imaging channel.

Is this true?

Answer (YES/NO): YES